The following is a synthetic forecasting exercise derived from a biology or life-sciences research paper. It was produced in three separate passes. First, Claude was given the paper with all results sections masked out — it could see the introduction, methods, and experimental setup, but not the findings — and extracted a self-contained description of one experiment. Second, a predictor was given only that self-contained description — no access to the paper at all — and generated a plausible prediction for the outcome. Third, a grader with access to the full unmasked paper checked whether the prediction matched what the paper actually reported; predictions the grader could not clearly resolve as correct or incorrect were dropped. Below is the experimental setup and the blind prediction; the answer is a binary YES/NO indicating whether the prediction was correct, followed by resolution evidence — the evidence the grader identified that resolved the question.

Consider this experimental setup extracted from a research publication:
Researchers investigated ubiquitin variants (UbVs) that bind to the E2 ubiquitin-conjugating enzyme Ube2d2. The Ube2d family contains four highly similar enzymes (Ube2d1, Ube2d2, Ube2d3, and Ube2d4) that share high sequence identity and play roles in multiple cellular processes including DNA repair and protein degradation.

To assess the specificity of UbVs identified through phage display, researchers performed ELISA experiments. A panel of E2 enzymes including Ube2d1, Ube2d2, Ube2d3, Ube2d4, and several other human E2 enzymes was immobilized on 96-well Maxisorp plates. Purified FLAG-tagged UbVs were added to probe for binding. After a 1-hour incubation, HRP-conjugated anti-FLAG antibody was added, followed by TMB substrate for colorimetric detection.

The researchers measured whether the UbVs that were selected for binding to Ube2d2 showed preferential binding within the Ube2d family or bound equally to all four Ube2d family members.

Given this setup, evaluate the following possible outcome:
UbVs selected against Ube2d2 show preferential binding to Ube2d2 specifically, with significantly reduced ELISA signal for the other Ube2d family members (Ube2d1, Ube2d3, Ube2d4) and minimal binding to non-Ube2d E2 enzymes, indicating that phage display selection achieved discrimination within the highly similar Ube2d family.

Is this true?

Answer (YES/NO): NO